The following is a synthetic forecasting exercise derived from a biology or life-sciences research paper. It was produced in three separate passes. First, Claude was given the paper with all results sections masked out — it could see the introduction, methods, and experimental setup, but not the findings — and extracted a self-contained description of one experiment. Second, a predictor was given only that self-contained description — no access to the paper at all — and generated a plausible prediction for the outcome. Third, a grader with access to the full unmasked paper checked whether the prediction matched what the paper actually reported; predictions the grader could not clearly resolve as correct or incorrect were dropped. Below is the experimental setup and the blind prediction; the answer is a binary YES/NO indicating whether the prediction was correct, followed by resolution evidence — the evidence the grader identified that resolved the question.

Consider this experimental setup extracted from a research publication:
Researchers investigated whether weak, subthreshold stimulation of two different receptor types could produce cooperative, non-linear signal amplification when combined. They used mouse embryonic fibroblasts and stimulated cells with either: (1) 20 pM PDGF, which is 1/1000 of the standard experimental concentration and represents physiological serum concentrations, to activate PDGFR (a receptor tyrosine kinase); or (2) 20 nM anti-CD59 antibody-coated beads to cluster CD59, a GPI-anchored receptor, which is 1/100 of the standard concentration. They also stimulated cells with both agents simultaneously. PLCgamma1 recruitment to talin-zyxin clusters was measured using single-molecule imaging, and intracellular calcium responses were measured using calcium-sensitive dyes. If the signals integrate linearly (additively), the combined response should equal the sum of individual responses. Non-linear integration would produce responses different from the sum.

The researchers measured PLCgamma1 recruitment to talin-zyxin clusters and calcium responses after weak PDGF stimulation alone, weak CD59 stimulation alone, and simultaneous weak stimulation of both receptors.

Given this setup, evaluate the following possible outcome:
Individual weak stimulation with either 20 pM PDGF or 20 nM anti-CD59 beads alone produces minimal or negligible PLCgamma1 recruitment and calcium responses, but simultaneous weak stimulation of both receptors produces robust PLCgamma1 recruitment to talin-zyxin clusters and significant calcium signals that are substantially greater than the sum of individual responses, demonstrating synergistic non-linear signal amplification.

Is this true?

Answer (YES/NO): YES